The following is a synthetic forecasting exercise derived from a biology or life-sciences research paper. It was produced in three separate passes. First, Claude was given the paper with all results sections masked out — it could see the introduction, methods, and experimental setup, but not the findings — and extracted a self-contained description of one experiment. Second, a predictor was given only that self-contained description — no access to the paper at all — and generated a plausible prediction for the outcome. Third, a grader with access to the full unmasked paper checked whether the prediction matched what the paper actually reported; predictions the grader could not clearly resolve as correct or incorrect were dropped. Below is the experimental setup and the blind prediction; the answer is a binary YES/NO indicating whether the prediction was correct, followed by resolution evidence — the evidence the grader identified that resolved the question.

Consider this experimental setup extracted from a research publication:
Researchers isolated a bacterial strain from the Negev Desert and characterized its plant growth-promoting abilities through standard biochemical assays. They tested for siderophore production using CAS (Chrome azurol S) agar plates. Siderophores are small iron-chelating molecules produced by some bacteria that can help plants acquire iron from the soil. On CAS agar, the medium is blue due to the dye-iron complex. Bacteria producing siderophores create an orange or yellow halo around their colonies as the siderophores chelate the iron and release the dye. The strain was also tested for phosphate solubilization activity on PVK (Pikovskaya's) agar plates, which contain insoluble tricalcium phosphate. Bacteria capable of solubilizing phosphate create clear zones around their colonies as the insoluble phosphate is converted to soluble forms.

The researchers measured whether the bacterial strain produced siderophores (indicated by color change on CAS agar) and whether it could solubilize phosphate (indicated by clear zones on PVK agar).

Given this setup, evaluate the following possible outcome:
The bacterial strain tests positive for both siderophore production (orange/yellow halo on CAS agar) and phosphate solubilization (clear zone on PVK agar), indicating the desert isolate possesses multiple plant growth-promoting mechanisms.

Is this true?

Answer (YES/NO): NO